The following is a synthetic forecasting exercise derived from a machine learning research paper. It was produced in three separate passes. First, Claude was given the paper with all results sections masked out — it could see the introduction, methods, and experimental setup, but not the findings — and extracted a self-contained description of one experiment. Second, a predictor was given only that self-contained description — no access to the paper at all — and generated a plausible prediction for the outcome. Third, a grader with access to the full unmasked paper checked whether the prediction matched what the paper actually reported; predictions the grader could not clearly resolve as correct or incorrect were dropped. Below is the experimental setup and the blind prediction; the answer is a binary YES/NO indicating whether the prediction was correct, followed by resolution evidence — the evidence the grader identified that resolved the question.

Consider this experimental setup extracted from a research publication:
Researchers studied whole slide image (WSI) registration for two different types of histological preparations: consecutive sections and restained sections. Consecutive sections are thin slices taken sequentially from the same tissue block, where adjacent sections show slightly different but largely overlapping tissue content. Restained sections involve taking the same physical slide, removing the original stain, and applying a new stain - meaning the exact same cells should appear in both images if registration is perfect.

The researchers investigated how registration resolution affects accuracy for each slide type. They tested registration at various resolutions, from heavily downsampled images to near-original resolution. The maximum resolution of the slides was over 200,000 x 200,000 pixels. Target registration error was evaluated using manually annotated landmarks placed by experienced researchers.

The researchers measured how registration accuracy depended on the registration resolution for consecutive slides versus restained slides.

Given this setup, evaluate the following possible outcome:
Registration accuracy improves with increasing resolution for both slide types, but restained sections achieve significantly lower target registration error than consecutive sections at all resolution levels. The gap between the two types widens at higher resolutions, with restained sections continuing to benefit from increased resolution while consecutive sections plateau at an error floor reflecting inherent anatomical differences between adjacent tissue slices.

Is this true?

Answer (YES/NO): YES